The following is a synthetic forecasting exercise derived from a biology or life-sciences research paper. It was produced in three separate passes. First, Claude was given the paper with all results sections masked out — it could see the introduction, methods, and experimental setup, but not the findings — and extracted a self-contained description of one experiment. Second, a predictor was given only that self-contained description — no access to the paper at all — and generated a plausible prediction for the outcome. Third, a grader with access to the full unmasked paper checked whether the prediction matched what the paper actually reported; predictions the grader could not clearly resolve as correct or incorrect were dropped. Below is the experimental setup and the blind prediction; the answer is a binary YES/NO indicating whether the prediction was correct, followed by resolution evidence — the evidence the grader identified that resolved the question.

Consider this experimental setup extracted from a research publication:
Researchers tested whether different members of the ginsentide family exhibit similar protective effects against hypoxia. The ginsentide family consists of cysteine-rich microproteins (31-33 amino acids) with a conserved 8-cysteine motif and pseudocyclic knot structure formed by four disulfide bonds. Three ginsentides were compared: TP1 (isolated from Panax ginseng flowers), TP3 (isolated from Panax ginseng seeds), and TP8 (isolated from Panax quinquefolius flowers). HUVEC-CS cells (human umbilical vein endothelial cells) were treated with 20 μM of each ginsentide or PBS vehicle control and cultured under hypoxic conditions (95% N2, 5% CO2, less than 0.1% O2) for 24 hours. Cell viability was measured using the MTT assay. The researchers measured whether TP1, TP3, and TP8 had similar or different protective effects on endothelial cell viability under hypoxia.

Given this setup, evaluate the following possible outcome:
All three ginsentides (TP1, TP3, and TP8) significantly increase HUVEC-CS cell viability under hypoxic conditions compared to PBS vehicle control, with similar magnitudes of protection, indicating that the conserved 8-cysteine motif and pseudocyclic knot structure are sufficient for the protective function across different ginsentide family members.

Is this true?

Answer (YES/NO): YES